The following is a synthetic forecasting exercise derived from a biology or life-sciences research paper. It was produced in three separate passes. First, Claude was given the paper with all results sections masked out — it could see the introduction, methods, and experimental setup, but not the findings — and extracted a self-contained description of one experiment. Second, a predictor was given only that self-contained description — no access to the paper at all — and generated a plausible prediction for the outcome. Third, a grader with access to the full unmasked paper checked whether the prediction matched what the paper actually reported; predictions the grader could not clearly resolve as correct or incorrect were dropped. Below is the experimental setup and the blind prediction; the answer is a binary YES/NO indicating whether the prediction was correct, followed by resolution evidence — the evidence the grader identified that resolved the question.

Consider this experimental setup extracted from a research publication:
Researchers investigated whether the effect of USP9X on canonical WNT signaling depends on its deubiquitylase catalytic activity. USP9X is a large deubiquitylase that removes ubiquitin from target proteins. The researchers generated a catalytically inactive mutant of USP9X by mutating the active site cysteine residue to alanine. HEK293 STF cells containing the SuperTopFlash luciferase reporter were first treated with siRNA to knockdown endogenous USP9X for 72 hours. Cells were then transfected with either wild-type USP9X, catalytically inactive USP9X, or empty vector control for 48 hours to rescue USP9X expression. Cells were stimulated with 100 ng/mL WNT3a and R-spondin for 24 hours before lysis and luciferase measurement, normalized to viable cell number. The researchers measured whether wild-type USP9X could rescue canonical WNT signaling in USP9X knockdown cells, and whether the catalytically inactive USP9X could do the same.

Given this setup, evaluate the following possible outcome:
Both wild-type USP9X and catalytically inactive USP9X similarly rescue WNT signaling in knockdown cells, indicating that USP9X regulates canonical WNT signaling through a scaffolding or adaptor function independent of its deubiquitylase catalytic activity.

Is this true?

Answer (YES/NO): NO